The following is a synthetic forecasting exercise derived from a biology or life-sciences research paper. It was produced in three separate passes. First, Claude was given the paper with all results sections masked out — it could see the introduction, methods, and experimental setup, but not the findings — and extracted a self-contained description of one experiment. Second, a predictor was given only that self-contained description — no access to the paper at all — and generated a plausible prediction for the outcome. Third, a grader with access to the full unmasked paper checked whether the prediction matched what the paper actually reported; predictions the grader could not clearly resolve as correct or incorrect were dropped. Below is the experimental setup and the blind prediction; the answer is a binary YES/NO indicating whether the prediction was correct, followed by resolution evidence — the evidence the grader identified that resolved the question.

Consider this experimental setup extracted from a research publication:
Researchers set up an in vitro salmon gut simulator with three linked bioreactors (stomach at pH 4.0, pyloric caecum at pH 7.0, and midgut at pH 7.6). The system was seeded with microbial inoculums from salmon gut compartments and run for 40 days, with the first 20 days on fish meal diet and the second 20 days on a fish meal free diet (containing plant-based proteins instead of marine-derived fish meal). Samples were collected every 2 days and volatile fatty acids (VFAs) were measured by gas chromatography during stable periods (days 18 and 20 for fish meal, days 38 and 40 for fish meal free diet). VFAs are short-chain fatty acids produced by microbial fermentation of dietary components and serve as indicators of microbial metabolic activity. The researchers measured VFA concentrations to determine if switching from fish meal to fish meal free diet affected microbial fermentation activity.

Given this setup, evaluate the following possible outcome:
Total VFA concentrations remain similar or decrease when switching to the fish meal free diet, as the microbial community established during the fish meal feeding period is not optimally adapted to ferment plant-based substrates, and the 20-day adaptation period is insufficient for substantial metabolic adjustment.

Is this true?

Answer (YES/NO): YES